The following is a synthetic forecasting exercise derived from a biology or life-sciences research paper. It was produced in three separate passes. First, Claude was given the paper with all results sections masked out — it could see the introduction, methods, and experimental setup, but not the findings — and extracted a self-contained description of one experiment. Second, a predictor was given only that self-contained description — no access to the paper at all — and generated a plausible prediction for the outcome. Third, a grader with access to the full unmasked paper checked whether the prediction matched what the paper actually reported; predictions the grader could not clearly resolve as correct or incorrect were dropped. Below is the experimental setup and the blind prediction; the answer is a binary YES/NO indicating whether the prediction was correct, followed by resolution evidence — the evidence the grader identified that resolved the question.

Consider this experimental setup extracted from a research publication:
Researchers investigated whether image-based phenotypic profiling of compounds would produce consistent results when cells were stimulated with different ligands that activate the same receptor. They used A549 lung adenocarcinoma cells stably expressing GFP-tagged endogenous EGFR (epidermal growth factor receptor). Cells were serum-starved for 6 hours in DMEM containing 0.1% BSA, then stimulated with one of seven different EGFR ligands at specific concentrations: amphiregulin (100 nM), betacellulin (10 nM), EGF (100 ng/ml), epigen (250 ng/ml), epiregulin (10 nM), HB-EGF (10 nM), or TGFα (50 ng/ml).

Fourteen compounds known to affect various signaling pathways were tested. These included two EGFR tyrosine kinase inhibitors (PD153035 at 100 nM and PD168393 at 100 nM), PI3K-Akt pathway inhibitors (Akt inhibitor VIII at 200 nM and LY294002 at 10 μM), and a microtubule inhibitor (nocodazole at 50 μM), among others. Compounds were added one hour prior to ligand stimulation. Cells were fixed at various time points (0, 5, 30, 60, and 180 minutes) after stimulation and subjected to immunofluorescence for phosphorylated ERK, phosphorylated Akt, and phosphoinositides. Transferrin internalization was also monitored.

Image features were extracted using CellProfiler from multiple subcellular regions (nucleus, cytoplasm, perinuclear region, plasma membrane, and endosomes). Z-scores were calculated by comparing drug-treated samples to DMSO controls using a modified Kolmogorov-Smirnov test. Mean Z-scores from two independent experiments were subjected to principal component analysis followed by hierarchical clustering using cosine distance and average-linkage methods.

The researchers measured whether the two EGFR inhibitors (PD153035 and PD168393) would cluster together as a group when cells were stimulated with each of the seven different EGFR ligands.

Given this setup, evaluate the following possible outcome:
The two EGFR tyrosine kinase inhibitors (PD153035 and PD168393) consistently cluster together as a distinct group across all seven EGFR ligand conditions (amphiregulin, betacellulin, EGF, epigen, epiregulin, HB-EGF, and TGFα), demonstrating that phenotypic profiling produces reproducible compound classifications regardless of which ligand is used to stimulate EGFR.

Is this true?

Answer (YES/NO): NO